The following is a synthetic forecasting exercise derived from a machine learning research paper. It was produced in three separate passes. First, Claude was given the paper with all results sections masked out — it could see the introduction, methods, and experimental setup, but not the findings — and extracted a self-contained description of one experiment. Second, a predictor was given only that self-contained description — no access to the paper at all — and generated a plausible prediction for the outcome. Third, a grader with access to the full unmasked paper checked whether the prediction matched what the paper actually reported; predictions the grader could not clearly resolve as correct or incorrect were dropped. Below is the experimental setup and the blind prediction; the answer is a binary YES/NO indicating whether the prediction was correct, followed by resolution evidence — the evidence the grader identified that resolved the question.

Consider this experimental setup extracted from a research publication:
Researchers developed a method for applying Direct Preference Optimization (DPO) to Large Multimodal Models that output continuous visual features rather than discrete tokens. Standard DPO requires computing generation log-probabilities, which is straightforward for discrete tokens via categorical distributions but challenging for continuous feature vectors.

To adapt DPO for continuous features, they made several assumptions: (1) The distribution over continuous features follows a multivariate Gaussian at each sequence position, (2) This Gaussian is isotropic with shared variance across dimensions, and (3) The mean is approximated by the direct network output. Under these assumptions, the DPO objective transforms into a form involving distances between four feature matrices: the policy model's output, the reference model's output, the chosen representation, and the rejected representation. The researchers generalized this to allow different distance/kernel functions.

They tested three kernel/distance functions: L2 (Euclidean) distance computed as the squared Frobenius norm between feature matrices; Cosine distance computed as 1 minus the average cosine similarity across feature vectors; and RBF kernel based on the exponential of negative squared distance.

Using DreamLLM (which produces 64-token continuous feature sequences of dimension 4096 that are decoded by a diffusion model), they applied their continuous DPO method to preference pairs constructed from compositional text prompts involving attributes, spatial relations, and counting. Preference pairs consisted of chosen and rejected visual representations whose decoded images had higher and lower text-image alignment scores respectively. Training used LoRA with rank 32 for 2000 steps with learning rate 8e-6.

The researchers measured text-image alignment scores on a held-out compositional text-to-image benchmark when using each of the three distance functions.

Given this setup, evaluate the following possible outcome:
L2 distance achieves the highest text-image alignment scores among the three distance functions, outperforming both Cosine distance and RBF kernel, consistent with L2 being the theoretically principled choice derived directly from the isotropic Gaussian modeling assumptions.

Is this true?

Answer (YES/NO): NO